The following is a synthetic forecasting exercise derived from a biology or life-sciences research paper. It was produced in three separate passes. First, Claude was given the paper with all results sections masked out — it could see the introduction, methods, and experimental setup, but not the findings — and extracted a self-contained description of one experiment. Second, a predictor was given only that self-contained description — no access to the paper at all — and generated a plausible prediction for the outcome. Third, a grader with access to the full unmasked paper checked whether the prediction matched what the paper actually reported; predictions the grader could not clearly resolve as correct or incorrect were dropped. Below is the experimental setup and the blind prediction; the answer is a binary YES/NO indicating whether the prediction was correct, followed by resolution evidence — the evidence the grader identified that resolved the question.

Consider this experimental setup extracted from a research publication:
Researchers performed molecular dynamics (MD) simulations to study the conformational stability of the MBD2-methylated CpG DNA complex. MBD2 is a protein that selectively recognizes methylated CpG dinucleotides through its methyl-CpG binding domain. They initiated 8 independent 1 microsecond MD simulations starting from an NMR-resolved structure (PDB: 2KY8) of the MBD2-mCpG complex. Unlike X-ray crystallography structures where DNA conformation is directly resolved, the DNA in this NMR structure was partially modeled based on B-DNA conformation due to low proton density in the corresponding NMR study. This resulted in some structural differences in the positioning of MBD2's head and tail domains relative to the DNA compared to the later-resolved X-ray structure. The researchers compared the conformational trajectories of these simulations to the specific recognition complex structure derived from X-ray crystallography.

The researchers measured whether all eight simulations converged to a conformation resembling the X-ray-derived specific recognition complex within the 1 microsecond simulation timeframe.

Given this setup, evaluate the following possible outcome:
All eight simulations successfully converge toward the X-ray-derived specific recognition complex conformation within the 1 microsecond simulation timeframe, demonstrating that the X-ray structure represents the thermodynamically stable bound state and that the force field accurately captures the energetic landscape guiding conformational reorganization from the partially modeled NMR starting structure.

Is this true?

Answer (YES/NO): NO